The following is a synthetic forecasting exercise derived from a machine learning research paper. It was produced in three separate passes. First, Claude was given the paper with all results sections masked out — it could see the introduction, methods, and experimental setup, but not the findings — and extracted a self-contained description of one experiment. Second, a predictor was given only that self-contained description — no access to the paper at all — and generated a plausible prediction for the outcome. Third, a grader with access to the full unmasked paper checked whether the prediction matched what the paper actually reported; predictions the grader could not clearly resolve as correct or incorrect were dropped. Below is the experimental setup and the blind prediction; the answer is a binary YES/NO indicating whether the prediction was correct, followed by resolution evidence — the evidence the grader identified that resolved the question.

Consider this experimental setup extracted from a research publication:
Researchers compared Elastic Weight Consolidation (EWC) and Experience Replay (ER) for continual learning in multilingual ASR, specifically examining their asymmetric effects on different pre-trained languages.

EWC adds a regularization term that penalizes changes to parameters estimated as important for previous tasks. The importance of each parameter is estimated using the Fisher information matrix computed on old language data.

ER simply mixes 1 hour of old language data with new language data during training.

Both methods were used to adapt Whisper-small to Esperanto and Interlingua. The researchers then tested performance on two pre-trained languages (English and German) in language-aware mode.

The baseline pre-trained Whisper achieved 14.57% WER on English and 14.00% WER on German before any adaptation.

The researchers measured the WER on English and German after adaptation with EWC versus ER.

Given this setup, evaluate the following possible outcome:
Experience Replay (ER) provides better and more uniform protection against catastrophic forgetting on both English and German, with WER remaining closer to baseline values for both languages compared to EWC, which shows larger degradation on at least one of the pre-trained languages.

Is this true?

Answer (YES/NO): YES